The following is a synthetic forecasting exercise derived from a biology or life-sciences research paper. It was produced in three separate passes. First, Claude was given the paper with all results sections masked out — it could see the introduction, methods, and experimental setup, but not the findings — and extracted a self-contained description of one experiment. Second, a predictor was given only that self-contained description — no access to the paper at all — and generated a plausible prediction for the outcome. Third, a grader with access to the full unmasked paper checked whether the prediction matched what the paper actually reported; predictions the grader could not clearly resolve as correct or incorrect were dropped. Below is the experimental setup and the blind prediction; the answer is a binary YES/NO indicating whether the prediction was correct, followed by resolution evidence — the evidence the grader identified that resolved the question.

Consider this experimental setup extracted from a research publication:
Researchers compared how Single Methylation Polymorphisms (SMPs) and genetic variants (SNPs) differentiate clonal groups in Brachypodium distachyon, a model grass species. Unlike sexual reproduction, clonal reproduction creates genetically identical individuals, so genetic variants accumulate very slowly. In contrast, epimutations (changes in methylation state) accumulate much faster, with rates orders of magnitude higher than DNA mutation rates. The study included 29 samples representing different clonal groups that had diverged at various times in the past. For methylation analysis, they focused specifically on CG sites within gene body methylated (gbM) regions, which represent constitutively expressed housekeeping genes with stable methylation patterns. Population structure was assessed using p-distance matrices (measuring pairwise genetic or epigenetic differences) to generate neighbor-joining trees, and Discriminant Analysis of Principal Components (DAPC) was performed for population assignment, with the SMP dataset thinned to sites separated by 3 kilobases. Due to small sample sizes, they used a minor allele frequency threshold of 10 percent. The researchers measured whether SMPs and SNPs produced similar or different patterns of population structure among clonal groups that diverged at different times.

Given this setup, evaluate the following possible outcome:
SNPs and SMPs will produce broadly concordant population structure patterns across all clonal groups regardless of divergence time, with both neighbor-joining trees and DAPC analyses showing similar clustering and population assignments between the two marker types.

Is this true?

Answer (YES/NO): NO